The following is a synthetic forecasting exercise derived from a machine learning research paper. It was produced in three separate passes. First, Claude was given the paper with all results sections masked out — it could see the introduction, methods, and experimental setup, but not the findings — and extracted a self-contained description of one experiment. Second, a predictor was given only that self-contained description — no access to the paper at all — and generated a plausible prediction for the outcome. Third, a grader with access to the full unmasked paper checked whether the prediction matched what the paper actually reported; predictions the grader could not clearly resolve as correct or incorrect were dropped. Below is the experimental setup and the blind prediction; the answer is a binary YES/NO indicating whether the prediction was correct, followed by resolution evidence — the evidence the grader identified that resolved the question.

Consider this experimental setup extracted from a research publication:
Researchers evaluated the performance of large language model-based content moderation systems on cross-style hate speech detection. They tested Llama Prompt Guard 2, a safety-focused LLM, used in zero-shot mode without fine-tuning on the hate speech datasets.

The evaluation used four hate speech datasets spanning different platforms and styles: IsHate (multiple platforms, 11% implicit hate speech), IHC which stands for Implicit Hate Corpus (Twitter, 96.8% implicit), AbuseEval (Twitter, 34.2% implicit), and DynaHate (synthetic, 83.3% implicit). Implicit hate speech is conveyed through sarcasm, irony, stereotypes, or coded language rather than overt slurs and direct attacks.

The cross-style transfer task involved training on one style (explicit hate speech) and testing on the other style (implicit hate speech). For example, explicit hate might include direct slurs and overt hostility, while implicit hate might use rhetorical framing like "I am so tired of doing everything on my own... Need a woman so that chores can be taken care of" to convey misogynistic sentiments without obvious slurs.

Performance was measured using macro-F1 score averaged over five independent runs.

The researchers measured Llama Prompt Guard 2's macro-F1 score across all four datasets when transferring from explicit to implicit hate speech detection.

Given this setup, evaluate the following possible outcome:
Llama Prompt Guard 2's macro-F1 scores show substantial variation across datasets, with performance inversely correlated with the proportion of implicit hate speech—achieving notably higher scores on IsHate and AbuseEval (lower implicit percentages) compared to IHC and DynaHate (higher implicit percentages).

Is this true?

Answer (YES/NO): NO